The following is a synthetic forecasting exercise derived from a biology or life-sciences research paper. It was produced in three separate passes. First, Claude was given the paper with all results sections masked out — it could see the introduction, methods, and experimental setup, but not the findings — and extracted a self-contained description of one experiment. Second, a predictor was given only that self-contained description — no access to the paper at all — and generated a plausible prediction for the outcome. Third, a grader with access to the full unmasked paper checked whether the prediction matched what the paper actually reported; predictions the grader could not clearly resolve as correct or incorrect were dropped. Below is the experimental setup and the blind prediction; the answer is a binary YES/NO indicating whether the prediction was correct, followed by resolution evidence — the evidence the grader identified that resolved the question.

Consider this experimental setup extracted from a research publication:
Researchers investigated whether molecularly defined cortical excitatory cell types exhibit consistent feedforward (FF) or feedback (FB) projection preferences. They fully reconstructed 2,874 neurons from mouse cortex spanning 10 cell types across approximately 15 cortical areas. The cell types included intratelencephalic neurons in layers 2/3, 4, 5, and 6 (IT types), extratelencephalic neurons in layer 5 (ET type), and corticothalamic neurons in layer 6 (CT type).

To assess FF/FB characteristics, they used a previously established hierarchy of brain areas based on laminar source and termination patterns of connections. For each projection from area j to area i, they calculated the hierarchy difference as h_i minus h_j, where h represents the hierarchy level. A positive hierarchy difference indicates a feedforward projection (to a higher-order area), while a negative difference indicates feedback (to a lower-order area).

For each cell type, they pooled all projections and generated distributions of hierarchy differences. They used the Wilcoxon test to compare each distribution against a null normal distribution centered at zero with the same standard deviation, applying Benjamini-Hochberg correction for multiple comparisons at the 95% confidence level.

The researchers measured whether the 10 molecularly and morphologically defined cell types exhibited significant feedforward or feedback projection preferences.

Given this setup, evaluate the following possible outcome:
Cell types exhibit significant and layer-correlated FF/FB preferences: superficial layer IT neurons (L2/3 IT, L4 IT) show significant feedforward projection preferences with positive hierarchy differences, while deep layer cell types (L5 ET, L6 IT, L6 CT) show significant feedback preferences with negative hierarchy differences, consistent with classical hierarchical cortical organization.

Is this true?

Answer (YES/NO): NO